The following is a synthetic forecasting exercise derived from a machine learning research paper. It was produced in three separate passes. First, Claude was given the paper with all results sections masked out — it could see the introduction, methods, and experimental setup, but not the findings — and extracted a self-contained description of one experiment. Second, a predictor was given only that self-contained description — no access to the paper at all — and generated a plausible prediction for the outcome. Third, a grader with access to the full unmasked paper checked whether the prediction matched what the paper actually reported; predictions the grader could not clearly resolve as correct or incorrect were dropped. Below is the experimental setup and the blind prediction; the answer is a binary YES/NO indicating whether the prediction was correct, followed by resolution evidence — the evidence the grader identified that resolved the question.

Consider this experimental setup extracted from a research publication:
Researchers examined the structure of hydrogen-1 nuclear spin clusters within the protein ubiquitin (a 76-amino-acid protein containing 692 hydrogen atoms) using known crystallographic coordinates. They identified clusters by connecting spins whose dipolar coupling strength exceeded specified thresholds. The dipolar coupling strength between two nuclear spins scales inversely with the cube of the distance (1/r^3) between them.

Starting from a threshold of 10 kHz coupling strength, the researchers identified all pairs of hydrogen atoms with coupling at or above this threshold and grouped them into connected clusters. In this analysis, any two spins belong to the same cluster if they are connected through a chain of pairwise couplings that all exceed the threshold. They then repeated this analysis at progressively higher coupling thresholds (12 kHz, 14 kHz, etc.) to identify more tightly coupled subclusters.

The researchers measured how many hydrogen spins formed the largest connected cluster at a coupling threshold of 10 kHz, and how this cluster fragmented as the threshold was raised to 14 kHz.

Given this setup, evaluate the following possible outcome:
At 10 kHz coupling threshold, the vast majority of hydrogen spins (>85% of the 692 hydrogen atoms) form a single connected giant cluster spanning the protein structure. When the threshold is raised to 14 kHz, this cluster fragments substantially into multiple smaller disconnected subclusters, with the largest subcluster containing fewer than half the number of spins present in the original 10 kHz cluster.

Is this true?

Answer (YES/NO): NO